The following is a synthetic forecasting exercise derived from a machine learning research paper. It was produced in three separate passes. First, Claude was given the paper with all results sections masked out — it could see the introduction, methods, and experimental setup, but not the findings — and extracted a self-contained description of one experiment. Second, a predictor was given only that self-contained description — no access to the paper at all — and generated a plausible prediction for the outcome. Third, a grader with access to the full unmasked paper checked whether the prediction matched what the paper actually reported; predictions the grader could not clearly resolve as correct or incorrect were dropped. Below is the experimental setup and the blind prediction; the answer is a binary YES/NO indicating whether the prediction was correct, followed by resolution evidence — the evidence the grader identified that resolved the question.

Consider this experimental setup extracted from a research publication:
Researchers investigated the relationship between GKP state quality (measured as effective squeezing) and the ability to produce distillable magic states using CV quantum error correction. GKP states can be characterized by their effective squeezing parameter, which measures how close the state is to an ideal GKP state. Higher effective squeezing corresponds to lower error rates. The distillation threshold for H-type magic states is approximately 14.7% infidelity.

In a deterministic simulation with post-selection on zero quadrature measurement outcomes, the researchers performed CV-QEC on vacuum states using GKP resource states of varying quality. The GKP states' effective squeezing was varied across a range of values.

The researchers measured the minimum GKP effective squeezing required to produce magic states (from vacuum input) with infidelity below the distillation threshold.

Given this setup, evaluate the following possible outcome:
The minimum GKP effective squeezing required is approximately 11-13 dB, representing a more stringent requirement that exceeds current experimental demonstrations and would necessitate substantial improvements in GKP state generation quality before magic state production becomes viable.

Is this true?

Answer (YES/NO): NO